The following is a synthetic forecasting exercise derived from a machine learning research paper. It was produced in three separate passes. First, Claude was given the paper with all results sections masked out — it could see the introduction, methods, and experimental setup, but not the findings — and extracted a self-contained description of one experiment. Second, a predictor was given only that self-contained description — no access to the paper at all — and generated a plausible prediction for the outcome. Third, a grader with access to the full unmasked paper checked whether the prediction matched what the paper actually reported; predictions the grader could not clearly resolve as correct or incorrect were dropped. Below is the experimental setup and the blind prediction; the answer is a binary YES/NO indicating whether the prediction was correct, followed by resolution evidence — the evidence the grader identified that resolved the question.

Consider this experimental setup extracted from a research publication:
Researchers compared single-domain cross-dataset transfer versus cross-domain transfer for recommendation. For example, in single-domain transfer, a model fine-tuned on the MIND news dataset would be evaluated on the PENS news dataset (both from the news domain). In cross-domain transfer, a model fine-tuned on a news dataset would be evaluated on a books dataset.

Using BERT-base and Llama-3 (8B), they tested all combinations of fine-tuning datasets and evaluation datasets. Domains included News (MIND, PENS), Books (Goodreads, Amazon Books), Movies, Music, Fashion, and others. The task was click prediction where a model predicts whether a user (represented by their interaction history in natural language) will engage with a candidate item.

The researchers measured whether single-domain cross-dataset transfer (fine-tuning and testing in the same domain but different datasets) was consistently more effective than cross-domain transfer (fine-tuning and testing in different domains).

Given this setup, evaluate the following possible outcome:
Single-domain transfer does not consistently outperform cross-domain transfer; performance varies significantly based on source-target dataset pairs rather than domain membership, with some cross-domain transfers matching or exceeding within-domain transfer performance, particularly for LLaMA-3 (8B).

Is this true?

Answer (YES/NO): YES